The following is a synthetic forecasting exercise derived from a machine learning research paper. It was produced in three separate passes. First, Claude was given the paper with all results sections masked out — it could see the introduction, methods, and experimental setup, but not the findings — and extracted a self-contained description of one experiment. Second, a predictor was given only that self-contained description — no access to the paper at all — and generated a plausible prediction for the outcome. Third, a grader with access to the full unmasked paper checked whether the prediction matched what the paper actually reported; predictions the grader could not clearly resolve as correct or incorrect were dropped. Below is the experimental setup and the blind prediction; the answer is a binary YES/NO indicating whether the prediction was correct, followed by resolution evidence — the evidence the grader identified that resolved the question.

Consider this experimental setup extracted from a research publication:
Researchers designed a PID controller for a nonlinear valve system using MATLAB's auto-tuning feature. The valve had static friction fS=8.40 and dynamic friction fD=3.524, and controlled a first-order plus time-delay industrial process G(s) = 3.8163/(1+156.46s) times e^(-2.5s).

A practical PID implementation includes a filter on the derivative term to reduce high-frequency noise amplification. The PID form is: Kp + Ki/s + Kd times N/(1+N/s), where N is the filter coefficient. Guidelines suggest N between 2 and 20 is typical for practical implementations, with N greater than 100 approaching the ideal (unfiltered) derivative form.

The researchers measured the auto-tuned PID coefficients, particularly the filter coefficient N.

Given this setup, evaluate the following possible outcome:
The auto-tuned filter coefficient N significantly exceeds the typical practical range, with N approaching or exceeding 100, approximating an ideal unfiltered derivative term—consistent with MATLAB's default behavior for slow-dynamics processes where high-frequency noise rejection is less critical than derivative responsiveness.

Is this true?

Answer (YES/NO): NO